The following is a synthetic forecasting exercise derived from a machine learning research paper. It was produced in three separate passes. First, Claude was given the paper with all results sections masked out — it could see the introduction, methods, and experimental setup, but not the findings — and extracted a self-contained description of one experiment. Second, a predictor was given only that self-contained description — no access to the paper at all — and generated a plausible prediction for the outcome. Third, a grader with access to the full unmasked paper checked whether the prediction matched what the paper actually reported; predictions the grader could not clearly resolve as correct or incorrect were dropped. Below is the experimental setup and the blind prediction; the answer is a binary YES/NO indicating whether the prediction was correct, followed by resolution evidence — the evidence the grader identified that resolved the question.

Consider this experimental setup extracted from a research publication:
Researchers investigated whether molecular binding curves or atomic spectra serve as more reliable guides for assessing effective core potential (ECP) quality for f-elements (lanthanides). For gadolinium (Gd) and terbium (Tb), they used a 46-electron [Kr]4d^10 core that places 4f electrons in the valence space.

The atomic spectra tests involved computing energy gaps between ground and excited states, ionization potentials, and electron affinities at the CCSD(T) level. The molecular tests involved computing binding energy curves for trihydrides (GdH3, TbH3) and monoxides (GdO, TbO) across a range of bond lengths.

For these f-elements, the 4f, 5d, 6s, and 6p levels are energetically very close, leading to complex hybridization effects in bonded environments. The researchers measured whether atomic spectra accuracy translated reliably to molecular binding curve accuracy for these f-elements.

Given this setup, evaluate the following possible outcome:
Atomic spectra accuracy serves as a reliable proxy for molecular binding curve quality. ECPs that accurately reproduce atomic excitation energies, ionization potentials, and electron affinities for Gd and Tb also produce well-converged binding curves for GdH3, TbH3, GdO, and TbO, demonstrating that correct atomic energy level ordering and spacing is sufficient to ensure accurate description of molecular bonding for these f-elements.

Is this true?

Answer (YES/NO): NO